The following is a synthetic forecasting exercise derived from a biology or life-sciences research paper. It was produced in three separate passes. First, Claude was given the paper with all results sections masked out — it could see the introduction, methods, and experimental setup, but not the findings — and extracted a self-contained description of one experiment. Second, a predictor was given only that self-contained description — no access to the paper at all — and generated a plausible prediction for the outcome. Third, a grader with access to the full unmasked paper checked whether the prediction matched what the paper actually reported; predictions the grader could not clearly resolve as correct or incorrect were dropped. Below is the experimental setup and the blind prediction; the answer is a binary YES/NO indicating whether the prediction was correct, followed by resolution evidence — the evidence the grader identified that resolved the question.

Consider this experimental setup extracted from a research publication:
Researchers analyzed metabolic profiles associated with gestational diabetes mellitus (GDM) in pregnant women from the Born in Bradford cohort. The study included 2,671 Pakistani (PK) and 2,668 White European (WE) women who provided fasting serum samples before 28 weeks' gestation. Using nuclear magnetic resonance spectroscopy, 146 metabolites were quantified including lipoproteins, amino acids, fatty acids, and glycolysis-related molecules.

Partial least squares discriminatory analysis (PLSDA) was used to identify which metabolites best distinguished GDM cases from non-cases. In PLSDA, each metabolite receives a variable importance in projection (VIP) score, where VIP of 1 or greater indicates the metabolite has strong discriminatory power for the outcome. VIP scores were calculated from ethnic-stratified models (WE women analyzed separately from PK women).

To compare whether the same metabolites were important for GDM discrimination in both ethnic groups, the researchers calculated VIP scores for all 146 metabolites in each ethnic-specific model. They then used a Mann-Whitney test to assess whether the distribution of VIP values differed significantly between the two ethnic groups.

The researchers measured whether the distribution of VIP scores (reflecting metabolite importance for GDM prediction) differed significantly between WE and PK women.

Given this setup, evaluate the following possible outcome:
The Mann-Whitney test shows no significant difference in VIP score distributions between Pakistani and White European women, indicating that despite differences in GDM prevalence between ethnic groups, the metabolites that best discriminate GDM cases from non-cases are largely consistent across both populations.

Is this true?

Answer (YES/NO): NO